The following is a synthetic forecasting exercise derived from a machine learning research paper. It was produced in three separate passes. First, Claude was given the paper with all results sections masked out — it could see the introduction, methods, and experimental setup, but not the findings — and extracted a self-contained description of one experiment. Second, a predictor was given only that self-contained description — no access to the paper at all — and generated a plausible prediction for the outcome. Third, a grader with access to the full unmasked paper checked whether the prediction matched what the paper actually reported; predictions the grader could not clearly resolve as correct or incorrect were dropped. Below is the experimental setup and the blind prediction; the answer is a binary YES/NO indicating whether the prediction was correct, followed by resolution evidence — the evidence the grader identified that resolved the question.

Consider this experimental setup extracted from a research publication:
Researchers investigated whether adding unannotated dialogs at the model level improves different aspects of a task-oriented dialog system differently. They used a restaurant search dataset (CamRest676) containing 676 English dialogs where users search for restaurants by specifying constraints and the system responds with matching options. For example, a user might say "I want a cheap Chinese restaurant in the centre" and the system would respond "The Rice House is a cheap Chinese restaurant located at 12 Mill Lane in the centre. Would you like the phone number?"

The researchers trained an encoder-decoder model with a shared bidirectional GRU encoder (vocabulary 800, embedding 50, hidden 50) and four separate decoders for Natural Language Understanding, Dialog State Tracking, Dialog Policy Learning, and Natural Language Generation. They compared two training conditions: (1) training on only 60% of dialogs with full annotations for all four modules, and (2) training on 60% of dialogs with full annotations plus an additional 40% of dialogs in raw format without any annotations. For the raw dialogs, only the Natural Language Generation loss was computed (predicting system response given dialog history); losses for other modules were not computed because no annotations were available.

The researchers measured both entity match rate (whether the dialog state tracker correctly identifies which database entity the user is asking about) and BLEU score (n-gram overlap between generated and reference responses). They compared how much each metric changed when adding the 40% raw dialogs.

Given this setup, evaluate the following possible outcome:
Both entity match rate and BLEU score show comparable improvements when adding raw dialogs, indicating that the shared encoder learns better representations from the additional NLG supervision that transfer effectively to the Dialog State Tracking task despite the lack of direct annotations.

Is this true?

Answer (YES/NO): NO